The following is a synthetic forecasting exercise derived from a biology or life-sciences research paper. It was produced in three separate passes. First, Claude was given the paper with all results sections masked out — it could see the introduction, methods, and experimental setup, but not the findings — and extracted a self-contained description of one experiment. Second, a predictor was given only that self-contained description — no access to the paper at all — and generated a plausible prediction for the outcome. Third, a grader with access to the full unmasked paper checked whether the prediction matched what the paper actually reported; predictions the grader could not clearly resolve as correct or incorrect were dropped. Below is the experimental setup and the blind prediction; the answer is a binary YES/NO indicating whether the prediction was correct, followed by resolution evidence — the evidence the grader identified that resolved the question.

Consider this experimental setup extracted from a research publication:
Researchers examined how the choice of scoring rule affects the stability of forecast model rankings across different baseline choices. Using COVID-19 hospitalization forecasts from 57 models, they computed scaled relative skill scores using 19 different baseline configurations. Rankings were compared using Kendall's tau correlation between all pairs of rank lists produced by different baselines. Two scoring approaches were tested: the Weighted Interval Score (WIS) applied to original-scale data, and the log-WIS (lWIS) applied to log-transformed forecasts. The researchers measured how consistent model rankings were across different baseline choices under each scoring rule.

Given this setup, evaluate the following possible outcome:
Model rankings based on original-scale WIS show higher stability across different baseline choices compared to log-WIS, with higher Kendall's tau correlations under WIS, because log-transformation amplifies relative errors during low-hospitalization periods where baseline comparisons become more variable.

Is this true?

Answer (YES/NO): NO